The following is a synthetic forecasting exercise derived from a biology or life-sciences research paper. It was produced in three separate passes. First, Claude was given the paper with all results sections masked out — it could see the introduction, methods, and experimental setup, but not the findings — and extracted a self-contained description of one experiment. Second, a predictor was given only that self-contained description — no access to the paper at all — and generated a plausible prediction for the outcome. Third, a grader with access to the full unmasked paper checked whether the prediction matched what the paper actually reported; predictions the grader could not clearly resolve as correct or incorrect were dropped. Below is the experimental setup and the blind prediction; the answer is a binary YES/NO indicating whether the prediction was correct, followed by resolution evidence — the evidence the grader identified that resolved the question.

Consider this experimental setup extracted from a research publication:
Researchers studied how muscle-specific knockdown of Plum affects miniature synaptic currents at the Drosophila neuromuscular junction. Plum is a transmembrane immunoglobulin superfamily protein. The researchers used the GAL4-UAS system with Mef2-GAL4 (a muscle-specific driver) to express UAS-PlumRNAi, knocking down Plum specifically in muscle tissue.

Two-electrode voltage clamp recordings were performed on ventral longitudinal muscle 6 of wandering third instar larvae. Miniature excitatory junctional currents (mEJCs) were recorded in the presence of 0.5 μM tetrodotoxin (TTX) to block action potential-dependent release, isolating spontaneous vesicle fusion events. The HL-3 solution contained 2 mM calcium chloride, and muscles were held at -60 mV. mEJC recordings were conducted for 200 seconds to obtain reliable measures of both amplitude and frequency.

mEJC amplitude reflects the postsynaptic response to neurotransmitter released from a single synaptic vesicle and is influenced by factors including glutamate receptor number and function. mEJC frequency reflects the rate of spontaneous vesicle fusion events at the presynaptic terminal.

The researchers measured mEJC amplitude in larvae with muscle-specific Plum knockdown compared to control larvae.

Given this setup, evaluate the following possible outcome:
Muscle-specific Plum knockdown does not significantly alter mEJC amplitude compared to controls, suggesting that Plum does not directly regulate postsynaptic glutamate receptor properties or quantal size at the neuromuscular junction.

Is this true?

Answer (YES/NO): NO